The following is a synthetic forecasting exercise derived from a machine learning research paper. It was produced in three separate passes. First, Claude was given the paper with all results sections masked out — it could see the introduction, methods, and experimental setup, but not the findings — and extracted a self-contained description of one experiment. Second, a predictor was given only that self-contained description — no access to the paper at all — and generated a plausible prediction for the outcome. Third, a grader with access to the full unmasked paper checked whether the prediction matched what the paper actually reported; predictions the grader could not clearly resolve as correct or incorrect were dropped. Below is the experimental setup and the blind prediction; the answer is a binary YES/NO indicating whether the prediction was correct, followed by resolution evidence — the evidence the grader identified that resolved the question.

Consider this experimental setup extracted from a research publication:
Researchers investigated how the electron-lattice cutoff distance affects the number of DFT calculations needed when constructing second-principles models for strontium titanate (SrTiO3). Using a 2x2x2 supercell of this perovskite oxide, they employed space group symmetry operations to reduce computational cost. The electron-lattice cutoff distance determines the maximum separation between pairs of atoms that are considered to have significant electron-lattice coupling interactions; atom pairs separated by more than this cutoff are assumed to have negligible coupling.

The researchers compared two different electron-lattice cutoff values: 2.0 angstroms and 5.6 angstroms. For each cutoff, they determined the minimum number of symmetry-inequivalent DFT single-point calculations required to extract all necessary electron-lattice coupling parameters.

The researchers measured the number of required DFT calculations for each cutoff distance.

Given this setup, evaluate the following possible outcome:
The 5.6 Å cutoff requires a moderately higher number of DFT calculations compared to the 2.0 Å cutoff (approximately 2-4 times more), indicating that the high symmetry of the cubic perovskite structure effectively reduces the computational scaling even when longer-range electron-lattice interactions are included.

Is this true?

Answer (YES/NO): NO